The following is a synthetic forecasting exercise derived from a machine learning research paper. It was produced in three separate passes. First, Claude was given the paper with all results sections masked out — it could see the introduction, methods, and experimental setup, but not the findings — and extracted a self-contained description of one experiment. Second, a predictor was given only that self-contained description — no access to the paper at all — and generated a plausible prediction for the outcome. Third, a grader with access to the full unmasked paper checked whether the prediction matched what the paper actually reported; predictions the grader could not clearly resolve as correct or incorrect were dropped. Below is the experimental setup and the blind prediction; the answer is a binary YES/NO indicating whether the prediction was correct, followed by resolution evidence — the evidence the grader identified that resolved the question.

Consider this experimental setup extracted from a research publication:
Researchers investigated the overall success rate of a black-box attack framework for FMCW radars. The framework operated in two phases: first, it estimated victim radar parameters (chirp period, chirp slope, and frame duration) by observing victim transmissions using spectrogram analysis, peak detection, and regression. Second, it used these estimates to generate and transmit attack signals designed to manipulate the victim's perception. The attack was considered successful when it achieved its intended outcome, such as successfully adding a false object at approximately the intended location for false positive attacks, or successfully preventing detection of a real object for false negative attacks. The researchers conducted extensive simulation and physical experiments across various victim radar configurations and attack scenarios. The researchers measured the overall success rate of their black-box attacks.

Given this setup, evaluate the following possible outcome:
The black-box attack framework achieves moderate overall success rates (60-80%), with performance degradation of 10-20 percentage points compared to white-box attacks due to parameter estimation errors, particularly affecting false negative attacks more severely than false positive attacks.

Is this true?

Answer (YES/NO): NO